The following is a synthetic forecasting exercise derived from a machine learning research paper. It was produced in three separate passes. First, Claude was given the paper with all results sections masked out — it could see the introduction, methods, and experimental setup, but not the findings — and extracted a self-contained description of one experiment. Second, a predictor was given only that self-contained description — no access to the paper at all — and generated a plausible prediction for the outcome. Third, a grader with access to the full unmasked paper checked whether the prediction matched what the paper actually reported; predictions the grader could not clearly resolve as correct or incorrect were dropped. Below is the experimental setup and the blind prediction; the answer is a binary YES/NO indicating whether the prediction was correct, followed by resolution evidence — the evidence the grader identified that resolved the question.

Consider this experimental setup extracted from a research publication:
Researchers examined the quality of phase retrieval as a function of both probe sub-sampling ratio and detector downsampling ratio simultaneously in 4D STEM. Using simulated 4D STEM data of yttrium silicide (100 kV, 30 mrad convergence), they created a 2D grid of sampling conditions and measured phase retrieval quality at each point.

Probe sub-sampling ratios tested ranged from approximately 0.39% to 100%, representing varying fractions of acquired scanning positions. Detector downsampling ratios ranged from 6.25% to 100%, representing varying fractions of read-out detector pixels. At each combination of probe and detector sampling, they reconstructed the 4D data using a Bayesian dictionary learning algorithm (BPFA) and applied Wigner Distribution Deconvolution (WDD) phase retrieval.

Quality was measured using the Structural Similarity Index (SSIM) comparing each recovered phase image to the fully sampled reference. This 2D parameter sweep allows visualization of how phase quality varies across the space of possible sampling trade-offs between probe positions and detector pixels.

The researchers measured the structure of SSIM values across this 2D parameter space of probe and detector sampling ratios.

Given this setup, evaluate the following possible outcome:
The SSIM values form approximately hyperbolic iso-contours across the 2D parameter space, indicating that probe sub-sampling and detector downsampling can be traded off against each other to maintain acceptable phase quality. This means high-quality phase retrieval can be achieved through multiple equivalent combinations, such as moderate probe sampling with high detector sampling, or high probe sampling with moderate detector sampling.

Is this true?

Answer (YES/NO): NO